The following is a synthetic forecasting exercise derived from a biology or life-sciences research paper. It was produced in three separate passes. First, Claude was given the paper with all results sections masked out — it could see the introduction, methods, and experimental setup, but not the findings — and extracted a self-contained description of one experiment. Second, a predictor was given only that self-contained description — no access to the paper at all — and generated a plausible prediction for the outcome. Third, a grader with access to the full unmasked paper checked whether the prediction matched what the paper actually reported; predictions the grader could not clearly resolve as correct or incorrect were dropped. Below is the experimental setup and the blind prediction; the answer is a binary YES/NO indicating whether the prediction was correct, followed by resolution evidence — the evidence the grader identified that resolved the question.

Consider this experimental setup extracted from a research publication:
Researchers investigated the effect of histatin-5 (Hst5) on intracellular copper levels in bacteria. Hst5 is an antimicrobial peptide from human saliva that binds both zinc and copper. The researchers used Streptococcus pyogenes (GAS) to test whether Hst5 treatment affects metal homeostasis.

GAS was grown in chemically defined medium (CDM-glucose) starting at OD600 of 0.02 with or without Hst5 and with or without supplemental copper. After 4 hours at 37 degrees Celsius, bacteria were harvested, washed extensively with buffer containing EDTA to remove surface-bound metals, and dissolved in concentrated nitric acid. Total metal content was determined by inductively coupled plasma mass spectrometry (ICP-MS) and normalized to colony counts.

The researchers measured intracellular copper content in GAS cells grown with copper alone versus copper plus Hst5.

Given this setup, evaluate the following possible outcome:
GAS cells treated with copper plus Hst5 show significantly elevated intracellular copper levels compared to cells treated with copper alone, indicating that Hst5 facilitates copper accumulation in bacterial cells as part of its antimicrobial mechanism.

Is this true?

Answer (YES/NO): NO